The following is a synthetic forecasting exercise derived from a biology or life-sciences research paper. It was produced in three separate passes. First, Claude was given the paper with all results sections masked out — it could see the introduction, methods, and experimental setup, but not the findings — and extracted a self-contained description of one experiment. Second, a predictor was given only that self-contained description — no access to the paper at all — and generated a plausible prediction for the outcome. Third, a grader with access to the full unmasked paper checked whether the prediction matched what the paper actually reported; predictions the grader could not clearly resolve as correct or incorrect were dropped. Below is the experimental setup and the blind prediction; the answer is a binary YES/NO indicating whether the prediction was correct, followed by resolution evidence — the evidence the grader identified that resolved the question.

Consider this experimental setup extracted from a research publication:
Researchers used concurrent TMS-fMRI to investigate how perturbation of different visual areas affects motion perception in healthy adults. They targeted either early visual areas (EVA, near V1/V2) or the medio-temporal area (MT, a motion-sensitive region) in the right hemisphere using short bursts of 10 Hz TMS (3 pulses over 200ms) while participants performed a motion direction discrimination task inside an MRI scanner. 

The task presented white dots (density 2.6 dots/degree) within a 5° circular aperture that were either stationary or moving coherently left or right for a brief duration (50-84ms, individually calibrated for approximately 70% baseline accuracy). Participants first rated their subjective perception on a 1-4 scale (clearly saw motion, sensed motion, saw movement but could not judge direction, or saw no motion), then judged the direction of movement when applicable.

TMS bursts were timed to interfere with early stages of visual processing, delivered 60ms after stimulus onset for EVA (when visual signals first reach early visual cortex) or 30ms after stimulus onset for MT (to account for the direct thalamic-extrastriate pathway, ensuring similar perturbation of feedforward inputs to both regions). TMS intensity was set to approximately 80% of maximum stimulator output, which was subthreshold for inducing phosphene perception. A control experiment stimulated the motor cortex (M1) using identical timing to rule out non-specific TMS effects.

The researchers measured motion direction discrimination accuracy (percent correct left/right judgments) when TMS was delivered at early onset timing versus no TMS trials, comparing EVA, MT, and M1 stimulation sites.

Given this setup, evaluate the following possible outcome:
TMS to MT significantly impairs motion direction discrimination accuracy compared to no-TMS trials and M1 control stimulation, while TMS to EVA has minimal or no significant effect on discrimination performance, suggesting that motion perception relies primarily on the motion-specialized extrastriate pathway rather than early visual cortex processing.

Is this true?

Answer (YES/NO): NO